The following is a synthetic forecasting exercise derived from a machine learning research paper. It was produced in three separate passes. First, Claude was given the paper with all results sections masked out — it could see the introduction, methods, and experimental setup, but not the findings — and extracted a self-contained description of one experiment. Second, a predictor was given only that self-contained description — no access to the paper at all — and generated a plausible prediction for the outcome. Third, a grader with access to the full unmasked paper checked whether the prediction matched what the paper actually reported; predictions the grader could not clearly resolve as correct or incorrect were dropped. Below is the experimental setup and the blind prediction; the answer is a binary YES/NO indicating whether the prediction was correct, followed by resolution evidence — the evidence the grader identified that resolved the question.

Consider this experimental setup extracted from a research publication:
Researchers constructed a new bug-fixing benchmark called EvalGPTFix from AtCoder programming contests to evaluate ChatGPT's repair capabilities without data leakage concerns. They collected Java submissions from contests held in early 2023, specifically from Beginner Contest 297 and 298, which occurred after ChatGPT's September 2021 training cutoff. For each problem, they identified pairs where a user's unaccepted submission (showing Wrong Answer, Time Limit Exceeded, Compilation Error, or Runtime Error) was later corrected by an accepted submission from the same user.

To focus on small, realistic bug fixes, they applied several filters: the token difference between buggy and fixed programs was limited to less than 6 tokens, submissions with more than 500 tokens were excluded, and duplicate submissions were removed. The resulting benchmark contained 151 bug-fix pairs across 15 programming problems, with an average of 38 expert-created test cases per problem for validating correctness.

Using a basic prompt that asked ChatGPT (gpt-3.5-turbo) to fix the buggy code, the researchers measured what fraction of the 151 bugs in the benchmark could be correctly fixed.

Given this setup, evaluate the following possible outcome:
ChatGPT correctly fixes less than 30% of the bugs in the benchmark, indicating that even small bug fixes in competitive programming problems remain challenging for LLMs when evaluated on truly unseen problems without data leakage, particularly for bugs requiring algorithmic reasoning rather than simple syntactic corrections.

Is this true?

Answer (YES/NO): NO